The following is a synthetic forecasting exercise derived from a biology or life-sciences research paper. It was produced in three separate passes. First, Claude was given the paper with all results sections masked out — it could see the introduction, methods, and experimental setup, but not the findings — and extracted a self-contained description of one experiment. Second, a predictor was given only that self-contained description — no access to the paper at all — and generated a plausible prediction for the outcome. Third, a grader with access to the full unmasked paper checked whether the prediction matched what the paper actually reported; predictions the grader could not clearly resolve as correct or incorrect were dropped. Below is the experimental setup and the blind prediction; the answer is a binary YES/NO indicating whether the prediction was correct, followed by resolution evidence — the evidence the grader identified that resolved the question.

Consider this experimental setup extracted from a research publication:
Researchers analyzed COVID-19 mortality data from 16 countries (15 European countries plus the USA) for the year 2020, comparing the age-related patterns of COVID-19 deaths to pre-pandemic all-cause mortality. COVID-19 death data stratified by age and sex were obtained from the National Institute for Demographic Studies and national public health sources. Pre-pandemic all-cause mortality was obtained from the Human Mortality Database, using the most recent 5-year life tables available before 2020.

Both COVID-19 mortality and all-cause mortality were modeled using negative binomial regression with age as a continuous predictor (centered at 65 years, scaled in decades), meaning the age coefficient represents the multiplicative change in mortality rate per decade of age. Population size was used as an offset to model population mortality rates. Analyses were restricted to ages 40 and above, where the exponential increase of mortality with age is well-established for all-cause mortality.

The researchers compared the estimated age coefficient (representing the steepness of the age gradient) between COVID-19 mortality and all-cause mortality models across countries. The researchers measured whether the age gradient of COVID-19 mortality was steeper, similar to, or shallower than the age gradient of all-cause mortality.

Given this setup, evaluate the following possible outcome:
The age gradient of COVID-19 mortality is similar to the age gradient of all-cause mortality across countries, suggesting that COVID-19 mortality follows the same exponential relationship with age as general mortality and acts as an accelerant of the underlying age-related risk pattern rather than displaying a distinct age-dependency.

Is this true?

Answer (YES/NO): NO